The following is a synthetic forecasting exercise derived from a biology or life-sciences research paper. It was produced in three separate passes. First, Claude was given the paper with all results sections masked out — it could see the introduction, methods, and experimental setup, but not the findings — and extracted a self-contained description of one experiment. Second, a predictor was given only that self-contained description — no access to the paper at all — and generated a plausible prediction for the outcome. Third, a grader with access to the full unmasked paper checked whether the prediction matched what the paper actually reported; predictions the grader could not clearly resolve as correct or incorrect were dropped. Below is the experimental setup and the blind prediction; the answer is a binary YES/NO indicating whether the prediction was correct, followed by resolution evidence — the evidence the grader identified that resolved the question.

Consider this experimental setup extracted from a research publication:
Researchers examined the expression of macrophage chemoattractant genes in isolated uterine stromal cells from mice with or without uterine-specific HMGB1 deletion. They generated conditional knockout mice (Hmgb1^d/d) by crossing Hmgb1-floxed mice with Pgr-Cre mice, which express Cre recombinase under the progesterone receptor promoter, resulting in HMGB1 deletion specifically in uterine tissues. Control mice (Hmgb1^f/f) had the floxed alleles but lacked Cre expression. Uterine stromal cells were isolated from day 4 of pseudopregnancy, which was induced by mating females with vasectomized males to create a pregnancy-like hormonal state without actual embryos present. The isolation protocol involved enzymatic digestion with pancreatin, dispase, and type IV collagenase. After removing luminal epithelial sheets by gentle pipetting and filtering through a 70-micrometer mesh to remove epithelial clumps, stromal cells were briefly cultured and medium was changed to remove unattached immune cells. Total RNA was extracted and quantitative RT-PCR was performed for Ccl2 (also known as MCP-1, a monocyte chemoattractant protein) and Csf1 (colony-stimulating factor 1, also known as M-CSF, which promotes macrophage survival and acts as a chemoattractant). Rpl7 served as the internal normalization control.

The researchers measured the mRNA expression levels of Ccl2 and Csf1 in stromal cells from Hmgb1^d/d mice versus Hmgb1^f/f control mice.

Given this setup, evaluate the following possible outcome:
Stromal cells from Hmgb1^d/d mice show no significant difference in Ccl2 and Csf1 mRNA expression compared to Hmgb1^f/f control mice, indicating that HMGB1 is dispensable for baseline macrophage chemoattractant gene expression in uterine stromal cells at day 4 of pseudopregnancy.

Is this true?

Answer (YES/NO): NO